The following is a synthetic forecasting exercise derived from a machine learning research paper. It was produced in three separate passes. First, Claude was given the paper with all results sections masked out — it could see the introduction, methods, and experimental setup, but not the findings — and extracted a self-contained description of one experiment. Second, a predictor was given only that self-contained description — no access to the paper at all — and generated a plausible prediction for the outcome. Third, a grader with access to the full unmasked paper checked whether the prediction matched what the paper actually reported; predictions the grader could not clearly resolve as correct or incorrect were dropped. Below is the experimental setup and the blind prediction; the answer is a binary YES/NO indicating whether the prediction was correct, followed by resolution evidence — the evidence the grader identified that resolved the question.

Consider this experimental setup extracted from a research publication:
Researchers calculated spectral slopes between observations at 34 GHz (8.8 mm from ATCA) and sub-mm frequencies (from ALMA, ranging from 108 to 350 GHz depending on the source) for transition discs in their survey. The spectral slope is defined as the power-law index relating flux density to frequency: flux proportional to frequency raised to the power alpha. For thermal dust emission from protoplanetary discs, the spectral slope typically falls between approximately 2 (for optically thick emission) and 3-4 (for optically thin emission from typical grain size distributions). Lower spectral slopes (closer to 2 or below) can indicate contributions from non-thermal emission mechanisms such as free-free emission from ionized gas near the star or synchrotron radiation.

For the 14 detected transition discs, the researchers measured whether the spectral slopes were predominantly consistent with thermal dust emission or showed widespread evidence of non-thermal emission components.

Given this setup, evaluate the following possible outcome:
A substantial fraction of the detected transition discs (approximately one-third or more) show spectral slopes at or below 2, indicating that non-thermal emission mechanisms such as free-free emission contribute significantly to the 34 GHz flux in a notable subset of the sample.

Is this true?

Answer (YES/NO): NO